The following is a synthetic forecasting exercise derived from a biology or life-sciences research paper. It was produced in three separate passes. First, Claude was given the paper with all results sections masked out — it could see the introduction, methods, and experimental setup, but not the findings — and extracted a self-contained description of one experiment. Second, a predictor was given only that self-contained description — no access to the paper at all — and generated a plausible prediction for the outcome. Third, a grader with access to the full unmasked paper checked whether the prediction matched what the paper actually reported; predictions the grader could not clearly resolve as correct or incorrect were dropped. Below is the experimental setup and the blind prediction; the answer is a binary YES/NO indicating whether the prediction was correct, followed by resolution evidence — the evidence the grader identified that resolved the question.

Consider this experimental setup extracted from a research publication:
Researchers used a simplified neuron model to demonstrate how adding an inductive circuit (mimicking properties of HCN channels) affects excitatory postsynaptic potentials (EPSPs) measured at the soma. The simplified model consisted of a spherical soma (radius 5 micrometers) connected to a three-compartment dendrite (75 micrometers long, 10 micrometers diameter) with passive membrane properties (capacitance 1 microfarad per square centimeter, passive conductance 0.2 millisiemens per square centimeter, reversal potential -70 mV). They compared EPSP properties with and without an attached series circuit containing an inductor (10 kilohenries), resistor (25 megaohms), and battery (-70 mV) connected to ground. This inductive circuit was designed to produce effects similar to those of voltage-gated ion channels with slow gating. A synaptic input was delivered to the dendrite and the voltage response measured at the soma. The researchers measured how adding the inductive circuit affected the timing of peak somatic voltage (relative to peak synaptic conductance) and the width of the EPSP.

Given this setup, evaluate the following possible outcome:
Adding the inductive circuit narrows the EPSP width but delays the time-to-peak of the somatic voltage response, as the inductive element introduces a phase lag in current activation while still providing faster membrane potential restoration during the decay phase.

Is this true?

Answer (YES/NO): NO